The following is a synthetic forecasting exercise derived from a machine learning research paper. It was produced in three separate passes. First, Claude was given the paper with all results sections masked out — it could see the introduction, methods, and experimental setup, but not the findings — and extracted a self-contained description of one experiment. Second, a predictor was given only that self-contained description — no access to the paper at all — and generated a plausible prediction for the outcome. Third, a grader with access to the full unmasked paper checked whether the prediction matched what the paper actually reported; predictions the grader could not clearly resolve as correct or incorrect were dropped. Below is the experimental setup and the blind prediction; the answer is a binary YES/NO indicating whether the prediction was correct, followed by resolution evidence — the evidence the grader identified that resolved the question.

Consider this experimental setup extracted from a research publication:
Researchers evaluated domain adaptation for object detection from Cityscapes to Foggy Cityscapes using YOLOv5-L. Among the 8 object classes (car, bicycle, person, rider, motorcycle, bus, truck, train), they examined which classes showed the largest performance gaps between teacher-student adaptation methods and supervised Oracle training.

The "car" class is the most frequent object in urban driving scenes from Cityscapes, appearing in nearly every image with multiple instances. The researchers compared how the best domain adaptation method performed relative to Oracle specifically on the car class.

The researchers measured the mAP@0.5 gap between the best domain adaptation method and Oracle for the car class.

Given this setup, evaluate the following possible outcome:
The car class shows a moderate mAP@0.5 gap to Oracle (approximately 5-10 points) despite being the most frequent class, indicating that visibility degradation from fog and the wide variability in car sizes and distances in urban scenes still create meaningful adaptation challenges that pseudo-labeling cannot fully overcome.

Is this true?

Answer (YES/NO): NO